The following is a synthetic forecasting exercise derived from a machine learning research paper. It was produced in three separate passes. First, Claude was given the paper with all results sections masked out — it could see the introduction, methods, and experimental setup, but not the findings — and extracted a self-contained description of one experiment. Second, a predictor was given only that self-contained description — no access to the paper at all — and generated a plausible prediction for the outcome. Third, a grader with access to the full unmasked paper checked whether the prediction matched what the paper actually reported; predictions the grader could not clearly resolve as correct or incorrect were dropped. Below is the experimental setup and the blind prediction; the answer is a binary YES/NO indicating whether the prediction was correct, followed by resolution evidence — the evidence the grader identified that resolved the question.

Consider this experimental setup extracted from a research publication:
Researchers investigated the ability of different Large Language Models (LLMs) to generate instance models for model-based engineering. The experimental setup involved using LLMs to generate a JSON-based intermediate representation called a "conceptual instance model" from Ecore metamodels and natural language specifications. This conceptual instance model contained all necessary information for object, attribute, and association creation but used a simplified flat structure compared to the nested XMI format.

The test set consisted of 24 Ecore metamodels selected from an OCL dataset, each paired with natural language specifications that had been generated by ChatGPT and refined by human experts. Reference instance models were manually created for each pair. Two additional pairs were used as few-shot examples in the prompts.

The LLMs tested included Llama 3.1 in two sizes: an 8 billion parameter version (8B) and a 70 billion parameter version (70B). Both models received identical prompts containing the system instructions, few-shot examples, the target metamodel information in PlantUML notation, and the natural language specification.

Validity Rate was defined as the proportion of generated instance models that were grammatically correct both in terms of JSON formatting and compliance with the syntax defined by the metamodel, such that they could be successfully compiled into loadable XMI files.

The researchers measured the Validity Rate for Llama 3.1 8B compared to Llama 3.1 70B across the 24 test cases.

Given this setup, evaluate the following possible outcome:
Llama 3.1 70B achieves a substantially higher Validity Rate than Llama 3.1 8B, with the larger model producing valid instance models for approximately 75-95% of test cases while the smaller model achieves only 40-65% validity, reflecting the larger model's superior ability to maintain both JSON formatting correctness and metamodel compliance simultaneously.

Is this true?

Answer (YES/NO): NO